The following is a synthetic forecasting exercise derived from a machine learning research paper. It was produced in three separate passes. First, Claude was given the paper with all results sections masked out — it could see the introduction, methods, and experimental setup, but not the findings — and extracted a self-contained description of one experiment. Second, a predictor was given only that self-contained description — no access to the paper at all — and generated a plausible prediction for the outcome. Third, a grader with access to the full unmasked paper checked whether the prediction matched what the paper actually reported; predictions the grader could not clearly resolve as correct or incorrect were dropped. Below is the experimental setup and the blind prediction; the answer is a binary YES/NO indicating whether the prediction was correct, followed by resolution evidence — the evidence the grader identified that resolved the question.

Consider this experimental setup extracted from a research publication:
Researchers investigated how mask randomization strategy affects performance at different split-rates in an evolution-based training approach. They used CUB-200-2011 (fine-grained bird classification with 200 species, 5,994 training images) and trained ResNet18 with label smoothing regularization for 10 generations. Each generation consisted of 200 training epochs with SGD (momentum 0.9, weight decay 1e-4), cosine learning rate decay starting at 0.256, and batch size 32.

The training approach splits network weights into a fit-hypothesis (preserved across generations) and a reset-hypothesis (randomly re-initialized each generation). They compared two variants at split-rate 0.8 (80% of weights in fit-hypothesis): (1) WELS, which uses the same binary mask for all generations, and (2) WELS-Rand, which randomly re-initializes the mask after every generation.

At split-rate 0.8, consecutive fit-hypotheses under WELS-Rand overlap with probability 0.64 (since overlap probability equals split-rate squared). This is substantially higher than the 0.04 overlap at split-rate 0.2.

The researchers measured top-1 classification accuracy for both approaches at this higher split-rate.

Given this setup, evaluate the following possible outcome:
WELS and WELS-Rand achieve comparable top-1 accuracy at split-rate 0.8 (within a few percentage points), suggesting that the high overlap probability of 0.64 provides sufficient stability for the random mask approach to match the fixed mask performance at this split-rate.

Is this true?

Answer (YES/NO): YES